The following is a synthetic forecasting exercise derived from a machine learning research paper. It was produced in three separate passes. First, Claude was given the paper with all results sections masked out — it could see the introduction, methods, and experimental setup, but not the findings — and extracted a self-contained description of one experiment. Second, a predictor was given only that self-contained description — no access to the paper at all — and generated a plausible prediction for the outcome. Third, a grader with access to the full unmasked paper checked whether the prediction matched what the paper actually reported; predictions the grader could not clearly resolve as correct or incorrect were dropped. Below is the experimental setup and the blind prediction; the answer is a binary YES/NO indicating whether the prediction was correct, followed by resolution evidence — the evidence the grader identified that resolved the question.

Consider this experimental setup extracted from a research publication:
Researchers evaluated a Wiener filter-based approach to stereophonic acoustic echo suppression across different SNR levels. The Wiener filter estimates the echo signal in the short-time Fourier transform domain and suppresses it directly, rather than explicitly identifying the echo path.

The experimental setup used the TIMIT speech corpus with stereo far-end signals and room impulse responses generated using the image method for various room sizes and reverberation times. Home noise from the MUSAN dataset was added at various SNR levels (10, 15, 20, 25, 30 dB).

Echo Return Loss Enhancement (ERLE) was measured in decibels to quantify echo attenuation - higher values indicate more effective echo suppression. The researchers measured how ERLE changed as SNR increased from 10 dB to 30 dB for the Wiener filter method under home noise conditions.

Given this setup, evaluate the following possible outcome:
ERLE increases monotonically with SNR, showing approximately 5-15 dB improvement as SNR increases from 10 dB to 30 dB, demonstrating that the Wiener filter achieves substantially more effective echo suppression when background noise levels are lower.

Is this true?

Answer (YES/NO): NO